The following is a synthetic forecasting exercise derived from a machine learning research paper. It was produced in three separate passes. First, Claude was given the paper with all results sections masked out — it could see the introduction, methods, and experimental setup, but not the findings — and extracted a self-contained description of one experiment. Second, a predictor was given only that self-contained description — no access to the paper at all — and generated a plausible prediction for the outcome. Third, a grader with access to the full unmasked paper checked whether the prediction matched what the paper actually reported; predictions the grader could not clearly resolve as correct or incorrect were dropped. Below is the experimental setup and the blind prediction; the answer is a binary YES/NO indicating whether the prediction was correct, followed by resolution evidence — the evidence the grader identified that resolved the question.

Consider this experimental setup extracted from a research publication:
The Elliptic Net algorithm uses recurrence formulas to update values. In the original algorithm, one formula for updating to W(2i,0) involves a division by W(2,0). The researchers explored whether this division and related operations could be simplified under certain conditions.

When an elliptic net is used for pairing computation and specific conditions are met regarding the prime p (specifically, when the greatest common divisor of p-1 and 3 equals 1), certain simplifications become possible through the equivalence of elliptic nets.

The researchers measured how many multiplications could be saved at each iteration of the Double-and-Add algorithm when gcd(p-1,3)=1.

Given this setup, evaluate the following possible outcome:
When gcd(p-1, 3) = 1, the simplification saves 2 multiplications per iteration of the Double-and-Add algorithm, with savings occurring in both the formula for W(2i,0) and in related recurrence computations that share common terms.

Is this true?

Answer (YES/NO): NO